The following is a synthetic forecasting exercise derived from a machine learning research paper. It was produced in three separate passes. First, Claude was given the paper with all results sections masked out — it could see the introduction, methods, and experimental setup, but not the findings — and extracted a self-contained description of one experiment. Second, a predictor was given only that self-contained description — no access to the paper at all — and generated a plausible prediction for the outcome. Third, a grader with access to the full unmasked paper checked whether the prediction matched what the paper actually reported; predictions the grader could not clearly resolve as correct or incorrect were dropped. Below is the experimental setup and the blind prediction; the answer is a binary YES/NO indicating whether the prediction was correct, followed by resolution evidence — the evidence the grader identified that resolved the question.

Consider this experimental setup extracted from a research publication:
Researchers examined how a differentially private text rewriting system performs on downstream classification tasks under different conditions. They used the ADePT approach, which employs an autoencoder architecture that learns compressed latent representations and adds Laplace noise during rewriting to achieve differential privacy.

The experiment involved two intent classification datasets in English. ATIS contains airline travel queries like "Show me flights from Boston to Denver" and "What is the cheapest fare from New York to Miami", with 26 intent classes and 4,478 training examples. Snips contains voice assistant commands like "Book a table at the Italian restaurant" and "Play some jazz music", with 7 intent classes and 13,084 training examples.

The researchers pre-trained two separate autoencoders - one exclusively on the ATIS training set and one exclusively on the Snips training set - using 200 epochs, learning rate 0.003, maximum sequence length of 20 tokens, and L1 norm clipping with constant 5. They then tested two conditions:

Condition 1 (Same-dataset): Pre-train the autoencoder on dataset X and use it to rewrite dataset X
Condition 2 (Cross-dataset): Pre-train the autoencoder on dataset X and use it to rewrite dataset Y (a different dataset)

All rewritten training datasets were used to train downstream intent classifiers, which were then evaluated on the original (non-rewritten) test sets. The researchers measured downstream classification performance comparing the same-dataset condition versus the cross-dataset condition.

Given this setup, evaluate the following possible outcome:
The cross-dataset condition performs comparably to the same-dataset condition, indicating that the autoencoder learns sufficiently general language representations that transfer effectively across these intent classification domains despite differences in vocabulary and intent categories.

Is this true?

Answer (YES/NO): NO